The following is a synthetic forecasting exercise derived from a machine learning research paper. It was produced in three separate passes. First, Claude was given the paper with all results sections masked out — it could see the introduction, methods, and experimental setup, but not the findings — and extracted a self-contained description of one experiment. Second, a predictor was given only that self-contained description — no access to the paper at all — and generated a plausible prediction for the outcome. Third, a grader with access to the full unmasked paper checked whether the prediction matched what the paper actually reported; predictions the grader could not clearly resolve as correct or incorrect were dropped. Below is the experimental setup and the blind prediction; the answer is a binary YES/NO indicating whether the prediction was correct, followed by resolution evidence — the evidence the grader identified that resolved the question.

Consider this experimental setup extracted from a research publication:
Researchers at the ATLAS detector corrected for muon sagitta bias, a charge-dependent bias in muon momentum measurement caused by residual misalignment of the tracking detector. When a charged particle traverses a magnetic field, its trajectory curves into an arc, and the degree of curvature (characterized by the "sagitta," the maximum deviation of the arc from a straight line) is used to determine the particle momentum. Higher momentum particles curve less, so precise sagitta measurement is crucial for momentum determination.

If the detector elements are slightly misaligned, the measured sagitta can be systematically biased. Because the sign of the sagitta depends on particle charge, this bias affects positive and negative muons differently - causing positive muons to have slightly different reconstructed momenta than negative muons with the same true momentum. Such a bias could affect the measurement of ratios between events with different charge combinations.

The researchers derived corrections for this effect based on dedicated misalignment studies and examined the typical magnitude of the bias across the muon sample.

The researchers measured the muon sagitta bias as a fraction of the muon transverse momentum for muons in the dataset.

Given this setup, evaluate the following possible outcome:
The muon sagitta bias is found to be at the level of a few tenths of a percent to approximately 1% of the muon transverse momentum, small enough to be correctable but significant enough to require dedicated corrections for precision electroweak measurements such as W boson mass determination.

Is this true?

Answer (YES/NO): NO